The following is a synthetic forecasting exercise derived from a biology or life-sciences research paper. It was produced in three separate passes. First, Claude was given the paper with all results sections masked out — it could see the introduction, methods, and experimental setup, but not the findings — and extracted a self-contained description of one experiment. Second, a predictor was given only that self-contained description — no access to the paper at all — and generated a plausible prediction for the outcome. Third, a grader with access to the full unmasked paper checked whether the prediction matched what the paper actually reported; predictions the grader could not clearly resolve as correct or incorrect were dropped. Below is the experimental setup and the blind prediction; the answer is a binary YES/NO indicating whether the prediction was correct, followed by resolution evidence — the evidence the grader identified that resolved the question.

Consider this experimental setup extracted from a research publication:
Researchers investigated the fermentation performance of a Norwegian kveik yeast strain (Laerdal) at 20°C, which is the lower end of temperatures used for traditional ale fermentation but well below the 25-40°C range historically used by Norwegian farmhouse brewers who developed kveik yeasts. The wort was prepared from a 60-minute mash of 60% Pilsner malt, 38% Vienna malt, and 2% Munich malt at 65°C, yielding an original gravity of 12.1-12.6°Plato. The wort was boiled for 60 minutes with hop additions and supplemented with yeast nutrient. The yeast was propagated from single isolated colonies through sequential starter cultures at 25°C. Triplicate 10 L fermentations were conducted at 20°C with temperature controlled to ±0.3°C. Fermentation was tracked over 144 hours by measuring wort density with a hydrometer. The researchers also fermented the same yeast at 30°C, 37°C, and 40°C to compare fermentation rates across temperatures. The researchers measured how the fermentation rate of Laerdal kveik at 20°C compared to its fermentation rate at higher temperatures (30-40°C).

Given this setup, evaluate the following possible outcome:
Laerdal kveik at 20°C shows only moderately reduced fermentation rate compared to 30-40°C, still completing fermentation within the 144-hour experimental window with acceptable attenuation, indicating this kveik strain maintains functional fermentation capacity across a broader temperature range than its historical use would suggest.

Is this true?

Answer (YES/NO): YES